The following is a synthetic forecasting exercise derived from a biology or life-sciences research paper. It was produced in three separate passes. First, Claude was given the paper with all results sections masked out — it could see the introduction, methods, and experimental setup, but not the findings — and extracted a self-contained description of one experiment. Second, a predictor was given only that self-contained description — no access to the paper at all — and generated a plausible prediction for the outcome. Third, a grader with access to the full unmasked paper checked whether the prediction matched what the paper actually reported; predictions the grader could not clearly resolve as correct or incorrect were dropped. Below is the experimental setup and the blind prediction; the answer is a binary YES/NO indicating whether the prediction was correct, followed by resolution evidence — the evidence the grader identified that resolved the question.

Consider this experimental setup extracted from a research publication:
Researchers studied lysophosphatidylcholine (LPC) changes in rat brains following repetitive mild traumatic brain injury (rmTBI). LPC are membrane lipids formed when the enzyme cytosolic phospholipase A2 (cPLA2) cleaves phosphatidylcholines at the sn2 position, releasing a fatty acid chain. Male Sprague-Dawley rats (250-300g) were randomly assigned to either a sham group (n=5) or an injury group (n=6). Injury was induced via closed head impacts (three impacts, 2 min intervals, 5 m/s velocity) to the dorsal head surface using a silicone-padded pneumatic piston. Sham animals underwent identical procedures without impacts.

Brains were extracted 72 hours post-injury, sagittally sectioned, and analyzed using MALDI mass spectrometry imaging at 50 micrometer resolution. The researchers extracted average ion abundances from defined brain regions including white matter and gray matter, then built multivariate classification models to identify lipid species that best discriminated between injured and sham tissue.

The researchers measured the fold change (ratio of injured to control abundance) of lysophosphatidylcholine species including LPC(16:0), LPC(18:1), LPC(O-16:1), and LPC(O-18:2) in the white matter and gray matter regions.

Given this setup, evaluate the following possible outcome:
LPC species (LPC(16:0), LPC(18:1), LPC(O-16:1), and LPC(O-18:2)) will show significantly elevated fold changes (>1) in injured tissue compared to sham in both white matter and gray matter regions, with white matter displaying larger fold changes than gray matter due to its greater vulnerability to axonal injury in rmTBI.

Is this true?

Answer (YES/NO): NO